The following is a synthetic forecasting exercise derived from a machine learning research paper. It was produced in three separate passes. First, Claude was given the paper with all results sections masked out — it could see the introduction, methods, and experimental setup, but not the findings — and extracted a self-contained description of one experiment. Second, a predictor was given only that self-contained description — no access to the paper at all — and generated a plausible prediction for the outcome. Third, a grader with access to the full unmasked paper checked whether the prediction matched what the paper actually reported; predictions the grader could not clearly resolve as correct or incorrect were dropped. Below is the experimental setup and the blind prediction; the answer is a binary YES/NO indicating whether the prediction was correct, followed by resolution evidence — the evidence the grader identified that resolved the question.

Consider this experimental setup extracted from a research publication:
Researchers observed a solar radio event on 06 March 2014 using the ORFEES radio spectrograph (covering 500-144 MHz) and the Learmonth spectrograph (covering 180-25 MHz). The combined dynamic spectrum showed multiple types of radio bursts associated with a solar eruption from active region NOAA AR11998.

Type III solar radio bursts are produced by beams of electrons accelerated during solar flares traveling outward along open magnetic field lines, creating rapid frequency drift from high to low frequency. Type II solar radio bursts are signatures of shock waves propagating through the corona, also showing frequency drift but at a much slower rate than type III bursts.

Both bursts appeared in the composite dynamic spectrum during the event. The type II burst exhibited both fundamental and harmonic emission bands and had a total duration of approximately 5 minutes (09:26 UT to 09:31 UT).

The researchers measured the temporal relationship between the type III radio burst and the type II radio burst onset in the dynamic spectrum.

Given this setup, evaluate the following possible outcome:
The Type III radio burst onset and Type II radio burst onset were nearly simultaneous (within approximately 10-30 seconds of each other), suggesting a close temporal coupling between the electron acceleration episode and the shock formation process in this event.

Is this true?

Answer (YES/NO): NO